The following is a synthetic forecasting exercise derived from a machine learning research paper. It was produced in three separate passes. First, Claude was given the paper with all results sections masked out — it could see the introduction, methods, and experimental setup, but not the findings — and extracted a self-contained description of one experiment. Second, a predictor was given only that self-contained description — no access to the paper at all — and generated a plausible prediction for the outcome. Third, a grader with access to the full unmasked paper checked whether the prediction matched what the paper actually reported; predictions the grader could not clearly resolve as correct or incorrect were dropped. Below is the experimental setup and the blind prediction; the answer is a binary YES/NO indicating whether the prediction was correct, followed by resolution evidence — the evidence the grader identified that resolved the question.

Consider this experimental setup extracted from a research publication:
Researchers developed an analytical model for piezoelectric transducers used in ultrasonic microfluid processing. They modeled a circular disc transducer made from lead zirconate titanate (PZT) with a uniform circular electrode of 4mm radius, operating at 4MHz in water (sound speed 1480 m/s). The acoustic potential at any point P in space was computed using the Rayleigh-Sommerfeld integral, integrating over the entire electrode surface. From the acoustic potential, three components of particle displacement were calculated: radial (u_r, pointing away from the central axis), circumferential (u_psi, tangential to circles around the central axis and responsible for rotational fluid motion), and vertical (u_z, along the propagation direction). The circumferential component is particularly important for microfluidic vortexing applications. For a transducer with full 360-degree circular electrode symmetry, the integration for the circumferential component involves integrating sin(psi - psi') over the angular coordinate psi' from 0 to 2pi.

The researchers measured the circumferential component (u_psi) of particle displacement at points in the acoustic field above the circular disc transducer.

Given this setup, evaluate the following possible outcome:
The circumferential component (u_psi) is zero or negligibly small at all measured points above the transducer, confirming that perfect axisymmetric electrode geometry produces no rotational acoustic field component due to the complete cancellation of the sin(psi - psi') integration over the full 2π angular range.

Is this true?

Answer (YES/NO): YES